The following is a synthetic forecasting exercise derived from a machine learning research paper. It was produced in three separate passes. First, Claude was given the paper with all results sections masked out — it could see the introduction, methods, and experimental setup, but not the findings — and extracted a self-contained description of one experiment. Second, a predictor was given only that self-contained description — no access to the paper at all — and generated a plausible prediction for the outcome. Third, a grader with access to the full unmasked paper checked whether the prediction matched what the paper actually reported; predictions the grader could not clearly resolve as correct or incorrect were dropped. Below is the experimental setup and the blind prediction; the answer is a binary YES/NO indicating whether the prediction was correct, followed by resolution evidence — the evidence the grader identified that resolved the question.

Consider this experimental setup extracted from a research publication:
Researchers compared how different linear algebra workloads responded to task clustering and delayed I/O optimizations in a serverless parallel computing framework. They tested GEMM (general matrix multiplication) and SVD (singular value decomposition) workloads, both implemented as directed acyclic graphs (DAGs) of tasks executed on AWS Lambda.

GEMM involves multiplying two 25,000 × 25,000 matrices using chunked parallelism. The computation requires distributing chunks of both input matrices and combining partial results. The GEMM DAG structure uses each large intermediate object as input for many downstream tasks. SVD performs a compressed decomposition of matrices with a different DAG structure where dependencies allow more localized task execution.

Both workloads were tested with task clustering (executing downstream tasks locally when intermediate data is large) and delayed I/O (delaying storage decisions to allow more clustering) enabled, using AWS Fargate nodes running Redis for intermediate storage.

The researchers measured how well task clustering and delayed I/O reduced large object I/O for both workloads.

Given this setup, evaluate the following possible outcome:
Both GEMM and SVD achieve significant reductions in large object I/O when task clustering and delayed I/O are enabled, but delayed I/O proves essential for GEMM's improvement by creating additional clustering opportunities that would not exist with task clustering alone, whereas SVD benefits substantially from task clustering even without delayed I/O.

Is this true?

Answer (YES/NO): NO